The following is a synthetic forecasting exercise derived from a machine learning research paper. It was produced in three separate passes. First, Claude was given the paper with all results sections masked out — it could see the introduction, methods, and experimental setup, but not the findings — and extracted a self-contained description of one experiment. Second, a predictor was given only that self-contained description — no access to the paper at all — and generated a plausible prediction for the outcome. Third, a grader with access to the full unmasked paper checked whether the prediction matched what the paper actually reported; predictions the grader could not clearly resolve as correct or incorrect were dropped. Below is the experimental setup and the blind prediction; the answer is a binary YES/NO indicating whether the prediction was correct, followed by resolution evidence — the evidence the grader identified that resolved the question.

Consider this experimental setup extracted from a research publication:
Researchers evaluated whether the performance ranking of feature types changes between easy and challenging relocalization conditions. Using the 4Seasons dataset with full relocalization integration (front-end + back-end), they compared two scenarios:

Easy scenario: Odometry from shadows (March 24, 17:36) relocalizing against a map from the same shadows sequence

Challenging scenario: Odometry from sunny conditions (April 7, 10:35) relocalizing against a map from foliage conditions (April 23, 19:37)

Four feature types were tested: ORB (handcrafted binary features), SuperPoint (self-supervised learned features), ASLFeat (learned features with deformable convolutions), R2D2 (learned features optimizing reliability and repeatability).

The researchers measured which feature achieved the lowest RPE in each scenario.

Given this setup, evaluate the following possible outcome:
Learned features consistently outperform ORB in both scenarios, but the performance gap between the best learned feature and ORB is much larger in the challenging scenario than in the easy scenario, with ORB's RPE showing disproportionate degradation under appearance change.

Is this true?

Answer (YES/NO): NO